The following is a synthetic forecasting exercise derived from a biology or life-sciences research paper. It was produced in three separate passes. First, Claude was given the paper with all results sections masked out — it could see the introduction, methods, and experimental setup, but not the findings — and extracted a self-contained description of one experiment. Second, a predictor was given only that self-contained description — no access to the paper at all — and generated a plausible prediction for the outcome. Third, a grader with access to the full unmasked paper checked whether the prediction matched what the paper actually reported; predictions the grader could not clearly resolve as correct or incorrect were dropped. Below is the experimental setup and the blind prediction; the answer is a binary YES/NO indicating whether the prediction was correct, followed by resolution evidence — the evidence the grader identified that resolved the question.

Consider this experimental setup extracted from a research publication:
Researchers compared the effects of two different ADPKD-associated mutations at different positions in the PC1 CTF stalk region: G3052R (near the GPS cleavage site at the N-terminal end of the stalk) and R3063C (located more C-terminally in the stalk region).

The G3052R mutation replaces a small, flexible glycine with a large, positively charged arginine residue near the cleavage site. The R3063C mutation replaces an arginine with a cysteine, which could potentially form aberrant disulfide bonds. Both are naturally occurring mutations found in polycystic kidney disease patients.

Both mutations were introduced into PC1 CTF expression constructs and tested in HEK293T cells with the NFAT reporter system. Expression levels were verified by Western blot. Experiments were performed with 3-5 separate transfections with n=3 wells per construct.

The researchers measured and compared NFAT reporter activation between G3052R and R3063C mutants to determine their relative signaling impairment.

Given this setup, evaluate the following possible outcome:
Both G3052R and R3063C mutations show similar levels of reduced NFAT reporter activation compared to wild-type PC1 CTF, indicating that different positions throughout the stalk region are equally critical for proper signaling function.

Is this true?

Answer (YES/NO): YES